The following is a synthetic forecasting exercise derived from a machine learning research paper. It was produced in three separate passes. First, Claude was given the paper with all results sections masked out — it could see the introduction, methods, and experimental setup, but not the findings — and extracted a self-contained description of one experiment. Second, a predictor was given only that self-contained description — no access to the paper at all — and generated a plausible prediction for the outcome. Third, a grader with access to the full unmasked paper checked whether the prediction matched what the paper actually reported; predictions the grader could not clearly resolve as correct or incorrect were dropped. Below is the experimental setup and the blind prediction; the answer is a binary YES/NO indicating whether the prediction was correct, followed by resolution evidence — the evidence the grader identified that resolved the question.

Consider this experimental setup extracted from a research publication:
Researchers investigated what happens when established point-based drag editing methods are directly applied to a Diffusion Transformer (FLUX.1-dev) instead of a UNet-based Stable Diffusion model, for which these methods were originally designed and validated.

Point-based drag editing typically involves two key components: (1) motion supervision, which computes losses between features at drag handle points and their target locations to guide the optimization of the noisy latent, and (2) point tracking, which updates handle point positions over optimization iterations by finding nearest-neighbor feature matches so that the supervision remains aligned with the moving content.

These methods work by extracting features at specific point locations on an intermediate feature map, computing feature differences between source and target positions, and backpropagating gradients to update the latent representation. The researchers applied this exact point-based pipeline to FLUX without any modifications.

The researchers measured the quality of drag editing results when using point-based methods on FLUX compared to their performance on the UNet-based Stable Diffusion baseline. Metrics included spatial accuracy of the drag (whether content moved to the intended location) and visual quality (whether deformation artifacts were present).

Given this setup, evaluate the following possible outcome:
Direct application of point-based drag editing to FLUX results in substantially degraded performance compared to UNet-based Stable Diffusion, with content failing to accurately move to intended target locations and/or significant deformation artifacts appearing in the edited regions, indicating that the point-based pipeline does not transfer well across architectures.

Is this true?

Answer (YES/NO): NO